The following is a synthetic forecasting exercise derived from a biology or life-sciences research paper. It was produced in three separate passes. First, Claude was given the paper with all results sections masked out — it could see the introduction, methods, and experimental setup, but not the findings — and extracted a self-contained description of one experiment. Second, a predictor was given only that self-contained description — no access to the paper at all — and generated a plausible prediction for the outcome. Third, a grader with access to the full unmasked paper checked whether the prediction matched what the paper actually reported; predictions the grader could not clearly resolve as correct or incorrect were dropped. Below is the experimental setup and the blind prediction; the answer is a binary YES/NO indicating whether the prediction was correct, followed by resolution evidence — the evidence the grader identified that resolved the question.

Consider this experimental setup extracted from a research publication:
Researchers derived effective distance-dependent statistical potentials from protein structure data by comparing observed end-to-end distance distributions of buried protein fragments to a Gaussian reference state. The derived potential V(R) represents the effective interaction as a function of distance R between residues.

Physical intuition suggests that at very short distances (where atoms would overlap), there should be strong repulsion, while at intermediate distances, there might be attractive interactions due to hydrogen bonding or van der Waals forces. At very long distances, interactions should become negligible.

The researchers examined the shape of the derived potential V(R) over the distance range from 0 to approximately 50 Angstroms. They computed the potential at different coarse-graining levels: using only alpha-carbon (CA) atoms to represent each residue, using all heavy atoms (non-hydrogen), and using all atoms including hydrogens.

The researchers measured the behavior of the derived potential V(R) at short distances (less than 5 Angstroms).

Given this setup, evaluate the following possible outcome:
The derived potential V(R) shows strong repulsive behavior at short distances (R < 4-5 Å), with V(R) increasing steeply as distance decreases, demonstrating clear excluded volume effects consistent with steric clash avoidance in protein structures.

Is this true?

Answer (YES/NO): YES